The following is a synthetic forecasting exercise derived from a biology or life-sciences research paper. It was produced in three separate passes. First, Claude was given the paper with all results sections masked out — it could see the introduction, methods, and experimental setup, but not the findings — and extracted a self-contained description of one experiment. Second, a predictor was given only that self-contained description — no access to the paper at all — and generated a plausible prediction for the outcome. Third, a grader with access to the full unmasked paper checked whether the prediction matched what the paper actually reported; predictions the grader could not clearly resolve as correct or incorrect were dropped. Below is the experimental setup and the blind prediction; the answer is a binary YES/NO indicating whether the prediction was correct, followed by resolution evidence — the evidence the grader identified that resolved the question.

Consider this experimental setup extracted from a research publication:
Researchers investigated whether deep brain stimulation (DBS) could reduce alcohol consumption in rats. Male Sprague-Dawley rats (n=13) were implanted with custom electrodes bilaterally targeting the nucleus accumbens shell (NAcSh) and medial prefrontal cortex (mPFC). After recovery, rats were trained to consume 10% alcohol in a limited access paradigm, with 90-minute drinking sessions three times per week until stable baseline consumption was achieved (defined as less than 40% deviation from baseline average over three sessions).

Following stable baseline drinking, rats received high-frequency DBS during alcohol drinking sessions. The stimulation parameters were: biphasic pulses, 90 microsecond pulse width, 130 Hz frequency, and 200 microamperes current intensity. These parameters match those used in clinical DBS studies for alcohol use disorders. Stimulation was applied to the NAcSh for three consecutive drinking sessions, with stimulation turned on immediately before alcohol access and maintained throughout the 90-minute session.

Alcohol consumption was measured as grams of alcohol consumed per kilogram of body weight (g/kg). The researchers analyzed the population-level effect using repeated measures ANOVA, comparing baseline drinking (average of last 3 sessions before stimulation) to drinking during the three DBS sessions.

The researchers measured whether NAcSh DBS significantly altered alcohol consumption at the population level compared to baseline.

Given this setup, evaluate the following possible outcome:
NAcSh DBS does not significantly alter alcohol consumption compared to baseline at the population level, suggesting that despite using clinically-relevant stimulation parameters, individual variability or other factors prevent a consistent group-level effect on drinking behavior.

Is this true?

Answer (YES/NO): YES